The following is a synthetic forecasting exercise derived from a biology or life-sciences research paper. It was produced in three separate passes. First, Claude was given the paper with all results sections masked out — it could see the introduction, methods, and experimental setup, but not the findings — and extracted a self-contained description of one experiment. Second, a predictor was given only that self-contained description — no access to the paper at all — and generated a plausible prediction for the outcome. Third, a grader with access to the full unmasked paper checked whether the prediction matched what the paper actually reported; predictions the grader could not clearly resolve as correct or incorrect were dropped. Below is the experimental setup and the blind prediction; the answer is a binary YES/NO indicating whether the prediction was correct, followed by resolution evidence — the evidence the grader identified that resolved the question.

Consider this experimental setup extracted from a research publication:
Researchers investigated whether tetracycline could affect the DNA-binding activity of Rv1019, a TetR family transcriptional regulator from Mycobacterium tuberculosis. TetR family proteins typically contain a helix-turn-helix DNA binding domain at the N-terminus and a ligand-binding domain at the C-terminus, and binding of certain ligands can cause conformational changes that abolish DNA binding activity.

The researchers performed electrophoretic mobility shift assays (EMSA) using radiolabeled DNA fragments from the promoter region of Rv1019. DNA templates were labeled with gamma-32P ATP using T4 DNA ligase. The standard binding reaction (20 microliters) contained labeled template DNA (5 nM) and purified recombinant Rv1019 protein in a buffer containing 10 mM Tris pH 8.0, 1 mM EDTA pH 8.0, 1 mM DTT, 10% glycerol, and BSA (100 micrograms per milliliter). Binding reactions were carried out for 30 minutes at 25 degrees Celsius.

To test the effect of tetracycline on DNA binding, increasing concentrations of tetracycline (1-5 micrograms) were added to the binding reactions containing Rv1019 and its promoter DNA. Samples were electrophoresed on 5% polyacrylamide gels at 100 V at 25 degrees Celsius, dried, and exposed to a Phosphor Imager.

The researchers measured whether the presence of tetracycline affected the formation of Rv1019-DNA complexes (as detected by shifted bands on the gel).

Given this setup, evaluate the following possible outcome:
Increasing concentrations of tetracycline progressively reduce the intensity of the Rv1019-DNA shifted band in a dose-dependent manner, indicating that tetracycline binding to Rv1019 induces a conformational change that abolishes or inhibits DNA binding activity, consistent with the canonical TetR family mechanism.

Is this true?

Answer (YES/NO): YES